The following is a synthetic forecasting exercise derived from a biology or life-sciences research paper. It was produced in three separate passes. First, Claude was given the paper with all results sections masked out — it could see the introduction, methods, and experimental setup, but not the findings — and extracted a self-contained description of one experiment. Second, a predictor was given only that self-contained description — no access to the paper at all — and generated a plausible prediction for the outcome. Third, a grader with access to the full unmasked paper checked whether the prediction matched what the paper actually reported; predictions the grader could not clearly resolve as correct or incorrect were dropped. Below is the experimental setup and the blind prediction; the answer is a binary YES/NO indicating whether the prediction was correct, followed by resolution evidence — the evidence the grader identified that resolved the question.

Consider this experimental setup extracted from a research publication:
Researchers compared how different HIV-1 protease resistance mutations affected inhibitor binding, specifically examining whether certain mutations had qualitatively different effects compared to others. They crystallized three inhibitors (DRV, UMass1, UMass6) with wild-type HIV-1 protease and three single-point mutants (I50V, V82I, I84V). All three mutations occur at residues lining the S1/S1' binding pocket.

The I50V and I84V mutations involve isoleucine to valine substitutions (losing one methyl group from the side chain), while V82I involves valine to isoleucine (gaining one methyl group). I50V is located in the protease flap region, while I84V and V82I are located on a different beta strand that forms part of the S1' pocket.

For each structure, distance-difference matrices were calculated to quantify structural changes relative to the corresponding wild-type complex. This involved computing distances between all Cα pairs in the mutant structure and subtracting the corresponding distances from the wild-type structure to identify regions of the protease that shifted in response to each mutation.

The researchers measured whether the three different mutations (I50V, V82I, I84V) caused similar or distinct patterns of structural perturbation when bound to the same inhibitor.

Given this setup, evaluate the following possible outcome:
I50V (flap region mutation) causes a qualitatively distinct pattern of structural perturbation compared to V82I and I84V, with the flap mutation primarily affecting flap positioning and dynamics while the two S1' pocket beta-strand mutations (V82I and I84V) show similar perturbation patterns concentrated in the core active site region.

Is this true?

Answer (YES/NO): NO